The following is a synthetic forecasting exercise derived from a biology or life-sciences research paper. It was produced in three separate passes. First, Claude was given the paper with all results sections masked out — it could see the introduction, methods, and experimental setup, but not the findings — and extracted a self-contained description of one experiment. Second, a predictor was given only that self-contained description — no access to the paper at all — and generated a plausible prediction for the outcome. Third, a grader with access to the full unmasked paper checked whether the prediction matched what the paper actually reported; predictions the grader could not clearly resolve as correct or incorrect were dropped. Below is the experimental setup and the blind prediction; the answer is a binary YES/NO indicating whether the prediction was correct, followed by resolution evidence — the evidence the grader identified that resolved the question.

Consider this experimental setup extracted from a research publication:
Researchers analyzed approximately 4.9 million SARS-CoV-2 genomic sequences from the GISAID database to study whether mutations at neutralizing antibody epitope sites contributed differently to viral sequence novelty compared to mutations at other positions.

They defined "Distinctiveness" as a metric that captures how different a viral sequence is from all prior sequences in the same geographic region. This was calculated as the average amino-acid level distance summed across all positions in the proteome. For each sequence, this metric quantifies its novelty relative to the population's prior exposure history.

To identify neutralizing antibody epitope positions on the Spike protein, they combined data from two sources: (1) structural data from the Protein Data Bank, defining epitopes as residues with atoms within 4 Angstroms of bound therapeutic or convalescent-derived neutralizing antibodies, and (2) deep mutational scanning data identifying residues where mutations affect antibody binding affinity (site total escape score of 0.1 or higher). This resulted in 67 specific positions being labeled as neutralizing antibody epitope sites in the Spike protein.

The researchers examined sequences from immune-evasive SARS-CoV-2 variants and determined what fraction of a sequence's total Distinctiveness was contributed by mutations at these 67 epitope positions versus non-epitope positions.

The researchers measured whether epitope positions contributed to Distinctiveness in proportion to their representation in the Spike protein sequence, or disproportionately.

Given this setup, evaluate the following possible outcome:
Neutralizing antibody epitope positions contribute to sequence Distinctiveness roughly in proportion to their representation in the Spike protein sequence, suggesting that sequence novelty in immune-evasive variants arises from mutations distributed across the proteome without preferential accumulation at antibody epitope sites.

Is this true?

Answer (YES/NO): NO